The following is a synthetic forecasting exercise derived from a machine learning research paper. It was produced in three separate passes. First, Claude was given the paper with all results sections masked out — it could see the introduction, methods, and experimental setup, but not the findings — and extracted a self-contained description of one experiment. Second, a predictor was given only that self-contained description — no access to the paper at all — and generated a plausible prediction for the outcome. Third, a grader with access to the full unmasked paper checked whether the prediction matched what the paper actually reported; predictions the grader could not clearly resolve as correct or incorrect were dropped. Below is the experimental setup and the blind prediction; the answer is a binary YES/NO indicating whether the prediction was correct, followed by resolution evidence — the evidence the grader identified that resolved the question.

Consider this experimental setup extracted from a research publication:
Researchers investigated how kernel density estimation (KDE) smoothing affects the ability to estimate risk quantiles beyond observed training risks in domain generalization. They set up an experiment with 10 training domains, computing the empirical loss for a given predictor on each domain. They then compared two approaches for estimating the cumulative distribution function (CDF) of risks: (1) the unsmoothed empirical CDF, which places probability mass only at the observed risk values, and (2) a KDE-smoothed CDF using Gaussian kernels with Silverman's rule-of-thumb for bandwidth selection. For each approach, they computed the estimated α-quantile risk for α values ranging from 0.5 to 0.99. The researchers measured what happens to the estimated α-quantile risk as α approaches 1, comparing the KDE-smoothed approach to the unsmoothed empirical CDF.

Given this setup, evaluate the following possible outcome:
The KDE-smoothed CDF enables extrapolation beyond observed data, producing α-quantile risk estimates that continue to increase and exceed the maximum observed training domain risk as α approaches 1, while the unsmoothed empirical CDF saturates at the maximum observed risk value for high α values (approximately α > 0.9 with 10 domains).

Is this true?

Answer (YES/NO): YES